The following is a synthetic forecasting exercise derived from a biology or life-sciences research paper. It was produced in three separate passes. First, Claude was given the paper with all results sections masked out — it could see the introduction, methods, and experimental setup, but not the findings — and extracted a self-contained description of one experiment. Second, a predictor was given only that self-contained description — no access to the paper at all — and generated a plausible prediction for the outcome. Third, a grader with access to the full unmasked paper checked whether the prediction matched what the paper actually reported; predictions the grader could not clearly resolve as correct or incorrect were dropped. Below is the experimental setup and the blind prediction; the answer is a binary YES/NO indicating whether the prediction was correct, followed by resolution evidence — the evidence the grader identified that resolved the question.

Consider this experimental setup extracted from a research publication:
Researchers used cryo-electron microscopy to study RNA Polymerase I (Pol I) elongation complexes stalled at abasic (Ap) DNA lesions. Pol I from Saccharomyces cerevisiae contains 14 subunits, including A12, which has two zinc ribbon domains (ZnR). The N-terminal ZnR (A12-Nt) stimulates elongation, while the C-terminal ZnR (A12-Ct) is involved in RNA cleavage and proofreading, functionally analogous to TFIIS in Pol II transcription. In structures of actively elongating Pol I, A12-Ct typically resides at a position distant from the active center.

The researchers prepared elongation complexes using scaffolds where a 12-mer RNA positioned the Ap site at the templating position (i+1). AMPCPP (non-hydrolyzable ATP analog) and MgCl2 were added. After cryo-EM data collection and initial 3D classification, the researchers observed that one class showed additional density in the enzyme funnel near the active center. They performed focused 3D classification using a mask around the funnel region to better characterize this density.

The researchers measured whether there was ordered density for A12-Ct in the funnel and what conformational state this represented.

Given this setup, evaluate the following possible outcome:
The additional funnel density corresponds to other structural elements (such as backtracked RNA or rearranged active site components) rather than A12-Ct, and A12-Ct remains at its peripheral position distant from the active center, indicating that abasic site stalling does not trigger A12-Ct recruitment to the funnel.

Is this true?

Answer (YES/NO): NO